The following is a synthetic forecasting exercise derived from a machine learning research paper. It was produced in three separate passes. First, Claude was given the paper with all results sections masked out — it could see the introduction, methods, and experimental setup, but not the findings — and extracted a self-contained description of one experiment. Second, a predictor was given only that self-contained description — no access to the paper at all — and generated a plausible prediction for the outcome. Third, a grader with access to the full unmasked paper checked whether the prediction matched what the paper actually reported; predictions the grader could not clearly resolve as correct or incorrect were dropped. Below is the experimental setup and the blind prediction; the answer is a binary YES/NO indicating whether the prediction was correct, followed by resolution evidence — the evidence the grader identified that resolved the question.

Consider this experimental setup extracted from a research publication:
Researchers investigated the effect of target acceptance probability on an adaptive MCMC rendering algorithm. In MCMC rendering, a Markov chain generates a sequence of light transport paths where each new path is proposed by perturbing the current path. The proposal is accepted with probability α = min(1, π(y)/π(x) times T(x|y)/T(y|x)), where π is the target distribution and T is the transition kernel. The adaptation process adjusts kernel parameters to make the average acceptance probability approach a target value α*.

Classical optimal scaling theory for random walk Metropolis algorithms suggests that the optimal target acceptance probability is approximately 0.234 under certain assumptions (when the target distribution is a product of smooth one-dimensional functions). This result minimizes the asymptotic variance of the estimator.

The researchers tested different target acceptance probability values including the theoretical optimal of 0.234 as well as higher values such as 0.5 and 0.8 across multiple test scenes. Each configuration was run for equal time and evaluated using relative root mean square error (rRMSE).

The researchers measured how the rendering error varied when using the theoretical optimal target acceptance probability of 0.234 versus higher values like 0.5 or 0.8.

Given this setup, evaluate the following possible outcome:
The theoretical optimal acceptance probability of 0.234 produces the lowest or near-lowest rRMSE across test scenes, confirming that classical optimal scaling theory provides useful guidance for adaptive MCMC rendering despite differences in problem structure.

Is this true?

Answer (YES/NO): NO